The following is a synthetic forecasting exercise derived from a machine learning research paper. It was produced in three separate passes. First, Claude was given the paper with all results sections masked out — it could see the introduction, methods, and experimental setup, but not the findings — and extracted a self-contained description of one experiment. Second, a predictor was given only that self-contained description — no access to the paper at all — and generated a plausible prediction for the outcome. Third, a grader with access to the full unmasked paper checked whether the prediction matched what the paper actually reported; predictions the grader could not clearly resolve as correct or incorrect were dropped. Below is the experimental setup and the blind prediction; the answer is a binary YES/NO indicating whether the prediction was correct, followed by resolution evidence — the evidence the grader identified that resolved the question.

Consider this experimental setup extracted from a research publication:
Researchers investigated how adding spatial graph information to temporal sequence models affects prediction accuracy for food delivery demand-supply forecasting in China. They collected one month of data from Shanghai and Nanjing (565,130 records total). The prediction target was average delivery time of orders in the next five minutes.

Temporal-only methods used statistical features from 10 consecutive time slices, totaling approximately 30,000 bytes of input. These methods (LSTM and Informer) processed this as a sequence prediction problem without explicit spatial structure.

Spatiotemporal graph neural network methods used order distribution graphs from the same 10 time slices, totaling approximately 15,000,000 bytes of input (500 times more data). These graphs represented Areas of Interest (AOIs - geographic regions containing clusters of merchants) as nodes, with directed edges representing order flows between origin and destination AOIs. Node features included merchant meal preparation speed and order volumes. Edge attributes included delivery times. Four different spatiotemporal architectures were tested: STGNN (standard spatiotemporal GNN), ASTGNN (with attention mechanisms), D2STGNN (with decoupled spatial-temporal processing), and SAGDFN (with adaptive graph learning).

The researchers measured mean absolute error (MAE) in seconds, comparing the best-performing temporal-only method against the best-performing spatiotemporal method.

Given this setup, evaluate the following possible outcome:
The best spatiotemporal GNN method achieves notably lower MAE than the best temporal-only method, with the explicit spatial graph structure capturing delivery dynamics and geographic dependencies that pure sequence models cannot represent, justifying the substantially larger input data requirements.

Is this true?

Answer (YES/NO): YES